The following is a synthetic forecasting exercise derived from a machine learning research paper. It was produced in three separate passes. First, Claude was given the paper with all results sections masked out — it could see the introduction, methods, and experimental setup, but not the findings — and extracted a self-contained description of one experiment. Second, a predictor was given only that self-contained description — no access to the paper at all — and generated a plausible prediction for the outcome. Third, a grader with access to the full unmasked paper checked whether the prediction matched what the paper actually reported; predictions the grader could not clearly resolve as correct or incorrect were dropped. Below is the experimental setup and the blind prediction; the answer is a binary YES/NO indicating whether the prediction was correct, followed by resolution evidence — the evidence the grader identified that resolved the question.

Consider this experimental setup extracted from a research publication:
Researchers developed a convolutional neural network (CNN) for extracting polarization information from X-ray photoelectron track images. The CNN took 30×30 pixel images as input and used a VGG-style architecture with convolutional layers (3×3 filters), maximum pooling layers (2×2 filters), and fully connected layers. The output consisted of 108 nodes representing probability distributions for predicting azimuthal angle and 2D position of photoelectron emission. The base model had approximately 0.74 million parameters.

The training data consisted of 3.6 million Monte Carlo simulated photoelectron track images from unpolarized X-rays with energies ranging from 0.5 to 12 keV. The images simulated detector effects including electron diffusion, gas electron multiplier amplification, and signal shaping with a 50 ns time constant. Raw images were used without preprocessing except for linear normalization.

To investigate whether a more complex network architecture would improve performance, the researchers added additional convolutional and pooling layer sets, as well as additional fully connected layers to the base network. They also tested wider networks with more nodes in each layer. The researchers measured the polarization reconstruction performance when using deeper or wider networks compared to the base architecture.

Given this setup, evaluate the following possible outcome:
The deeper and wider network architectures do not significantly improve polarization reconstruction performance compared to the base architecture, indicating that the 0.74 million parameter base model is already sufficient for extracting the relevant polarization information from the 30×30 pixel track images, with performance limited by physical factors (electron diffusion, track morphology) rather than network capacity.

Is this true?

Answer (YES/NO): NO